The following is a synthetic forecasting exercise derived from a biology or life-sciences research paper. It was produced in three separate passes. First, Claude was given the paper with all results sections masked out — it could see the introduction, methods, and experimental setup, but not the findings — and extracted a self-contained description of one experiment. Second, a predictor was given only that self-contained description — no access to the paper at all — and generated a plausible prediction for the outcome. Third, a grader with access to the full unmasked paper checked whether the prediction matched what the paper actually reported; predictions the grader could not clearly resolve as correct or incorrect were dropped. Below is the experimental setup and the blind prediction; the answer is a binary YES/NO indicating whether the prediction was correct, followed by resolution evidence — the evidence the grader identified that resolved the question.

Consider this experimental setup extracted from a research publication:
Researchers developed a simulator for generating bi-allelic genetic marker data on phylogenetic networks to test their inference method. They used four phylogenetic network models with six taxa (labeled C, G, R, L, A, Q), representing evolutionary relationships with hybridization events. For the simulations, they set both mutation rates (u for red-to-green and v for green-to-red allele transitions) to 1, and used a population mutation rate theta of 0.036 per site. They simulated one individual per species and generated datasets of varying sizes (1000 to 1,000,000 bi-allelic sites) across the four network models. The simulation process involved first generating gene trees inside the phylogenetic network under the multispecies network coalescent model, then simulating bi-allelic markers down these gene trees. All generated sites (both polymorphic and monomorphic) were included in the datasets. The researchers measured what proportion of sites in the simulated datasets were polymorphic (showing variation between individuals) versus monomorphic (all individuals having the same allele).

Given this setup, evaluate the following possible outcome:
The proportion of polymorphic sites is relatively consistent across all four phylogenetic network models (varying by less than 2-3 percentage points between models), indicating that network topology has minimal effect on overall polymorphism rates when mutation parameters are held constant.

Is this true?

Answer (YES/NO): NO